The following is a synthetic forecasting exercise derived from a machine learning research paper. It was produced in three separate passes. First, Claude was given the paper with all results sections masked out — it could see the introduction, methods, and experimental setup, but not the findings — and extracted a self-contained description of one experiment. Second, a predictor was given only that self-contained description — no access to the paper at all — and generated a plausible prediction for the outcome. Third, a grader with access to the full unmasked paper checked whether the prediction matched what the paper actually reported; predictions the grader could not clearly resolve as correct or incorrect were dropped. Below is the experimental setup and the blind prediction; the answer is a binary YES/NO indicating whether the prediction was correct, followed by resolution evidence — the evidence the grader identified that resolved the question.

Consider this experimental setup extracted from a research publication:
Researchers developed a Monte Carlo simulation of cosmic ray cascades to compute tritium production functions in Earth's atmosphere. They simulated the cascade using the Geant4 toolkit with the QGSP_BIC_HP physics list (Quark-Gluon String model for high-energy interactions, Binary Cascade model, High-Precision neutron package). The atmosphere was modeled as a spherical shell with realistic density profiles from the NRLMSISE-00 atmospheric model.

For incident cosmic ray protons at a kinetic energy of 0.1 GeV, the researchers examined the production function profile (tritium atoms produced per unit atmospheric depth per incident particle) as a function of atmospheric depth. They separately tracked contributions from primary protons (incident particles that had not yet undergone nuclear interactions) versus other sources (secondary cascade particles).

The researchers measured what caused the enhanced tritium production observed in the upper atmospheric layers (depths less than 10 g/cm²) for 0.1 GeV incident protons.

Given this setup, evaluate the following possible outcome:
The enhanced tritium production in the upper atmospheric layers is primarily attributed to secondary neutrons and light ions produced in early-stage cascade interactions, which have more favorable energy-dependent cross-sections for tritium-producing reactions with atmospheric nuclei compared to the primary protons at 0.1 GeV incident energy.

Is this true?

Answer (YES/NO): NO